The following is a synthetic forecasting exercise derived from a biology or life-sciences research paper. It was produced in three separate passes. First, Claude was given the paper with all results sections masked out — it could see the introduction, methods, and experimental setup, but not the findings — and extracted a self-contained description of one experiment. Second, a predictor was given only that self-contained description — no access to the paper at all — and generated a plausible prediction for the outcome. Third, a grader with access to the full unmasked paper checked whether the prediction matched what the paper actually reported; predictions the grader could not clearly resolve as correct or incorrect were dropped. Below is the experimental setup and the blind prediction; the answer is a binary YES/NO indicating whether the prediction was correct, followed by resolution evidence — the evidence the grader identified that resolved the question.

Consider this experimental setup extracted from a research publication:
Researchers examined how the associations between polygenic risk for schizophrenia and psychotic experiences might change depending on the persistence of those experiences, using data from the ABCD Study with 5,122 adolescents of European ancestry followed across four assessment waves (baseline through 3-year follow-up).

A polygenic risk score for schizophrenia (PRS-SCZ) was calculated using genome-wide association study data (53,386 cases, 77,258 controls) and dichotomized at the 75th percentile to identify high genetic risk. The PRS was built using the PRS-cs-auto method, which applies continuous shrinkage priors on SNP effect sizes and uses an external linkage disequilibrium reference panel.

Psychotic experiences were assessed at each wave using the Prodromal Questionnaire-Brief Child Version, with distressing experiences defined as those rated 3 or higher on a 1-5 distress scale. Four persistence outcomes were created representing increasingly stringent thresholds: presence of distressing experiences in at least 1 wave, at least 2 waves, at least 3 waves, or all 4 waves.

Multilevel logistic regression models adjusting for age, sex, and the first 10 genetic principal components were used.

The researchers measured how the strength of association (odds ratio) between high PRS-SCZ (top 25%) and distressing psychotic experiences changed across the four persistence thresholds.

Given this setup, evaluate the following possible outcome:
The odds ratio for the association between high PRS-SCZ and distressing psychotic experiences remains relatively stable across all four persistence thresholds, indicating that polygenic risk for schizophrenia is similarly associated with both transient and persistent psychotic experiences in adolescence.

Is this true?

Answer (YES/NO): NO